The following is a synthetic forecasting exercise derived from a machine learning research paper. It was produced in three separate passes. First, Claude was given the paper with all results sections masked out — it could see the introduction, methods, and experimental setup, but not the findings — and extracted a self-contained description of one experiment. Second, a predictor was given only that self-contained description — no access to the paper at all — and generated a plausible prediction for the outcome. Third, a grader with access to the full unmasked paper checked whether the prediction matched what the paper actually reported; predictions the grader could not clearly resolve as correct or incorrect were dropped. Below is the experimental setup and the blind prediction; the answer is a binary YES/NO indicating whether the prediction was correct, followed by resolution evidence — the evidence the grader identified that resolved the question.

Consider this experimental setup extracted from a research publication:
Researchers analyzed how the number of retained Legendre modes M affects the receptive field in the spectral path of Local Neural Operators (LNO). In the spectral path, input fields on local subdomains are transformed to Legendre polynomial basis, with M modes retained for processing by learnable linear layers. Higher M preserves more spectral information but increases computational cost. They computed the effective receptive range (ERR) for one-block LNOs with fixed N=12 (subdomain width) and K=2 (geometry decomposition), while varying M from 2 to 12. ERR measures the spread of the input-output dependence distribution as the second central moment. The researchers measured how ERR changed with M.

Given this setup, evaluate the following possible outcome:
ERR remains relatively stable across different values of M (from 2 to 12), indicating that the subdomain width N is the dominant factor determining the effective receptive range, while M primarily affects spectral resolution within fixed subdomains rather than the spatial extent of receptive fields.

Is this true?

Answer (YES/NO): YES